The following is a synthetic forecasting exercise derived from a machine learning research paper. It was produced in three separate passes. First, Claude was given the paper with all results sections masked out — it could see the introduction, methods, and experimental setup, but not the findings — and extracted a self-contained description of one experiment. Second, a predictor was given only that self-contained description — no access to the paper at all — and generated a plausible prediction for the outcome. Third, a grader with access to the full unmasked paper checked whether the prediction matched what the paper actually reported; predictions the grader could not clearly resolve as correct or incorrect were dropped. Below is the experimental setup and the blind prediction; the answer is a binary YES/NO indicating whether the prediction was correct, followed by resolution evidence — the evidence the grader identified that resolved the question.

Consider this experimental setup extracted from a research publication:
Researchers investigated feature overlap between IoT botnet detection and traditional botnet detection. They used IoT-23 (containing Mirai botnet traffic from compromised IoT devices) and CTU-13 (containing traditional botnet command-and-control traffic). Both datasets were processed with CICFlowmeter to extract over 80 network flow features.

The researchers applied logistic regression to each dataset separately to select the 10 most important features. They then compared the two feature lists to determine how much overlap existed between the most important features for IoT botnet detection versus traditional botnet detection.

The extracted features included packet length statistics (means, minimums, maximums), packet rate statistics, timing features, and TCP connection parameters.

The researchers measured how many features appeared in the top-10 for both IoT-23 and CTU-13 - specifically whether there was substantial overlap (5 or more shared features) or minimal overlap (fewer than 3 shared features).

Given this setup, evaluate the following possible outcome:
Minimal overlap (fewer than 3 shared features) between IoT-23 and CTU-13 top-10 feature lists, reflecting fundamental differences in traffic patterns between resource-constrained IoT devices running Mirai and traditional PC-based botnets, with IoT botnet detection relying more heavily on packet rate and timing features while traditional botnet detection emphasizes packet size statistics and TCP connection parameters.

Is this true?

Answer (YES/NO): NO